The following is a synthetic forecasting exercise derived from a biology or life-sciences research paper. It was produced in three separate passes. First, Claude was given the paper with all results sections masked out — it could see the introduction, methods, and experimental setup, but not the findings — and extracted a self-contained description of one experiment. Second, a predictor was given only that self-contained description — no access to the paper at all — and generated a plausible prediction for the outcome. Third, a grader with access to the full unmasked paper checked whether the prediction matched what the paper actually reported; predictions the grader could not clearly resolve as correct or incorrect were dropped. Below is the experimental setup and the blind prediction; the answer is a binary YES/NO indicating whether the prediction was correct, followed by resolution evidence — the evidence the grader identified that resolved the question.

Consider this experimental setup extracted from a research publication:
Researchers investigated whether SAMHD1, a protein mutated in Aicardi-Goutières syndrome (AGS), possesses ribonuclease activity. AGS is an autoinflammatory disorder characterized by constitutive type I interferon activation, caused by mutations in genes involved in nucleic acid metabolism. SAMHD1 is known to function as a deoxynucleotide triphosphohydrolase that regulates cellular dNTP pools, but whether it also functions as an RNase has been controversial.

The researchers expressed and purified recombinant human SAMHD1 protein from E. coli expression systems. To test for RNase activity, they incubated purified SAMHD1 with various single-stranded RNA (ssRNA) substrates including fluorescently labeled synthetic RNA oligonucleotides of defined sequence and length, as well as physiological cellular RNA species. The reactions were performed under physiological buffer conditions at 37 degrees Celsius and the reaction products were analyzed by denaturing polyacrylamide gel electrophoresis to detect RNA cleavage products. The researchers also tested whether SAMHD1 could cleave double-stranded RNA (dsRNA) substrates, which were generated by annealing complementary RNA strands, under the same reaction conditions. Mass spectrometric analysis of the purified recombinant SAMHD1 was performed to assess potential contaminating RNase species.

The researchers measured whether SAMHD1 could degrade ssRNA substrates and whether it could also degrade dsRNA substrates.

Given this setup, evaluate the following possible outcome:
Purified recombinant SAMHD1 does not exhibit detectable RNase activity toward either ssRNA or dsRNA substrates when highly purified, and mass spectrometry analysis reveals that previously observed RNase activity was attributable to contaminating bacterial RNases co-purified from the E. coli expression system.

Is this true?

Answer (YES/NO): NO